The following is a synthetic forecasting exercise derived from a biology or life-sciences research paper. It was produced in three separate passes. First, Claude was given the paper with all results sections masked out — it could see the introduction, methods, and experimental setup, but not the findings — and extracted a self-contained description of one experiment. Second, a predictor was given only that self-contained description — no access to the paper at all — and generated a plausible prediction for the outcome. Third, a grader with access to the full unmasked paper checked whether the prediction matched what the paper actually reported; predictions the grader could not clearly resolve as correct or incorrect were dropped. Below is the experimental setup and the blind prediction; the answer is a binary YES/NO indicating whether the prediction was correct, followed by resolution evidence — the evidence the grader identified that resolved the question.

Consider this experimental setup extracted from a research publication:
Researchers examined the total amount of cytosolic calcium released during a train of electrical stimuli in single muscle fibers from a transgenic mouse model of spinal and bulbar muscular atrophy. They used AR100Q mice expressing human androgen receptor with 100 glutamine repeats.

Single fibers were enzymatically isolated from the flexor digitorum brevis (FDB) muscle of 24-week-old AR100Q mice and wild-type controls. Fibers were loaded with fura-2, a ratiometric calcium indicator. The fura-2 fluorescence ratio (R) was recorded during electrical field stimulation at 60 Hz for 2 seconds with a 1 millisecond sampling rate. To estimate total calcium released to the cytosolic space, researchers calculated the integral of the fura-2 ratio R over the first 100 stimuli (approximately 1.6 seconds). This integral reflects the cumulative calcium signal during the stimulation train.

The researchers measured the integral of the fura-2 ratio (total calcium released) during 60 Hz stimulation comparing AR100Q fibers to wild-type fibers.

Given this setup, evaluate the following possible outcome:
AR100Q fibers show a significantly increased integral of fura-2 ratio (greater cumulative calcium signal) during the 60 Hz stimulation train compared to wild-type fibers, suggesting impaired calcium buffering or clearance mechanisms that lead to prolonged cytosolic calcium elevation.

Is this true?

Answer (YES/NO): NO